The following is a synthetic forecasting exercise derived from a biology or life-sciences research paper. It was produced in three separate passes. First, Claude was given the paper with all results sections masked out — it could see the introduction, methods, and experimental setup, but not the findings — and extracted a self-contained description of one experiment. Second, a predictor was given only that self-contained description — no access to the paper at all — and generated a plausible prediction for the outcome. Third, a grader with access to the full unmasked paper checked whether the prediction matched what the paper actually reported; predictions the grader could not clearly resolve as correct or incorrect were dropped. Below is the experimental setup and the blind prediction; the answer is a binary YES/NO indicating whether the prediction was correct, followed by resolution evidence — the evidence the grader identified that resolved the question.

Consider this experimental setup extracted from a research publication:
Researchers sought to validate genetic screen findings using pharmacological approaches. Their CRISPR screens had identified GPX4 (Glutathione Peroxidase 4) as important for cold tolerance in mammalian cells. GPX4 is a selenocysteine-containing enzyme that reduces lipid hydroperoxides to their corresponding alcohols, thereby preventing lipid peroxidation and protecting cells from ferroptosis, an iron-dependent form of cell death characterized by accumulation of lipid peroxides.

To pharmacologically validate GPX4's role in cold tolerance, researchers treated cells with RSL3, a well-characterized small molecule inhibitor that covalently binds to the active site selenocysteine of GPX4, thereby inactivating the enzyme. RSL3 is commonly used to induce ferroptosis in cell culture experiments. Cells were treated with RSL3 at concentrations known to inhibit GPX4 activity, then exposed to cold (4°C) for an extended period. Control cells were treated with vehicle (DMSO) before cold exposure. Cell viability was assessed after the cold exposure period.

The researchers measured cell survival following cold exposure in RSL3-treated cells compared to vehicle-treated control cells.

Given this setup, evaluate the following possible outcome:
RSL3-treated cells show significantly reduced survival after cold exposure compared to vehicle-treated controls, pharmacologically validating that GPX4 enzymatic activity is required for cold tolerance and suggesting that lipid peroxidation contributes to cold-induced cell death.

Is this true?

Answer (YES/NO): YES